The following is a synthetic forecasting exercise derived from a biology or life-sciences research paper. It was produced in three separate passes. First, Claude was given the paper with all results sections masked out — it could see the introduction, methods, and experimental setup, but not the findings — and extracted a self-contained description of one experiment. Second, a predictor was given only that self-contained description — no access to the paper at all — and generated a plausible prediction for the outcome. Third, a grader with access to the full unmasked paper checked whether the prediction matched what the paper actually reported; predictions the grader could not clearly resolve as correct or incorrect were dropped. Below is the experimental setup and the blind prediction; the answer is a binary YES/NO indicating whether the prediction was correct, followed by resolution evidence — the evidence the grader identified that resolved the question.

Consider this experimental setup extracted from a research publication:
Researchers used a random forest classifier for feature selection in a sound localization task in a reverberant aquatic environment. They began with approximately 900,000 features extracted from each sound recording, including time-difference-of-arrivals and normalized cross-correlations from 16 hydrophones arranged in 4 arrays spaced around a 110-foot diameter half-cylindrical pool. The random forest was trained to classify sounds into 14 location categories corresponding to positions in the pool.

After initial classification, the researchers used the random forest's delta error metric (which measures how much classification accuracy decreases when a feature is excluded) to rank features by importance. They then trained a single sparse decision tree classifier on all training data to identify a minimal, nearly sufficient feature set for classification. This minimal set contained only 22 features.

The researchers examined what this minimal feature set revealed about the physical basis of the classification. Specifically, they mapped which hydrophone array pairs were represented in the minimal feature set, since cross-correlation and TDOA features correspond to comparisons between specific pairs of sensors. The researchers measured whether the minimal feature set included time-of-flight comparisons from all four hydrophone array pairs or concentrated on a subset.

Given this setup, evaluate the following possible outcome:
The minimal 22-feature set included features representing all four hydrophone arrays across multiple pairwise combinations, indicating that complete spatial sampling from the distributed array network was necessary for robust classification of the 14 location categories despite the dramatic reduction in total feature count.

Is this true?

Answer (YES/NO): YES